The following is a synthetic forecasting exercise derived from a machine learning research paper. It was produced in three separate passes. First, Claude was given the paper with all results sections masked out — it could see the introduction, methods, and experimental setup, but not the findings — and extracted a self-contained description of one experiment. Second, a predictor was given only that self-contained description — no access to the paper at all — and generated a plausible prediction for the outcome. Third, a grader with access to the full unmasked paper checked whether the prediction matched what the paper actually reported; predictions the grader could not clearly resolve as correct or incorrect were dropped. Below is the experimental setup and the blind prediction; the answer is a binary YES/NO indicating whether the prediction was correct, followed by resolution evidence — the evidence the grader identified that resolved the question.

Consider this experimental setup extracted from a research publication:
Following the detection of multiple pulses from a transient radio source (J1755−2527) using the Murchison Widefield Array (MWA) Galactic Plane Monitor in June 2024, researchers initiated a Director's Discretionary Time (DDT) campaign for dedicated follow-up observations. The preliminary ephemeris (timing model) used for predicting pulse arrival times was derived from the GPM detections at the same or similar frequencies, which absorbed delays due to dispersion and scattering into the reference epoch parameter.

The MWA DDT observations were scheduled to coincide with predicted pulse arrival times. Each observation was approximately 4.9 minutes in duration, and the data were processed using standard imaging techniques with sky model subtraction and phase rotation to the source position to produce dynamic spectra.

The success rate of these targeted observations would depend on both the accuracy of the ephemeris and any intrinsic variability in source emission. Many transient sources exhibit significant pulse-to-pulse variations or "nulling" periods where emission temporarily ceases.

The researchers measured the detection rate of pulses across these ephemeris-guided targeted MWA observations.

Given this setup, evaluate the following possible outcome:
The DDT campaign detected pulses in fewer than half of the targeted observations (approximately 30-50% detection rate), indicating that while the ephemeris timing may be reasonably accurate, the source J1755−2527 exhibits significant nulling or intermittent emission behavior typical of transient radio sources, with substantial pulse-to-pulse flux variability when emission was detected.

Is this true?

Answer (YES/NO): NO